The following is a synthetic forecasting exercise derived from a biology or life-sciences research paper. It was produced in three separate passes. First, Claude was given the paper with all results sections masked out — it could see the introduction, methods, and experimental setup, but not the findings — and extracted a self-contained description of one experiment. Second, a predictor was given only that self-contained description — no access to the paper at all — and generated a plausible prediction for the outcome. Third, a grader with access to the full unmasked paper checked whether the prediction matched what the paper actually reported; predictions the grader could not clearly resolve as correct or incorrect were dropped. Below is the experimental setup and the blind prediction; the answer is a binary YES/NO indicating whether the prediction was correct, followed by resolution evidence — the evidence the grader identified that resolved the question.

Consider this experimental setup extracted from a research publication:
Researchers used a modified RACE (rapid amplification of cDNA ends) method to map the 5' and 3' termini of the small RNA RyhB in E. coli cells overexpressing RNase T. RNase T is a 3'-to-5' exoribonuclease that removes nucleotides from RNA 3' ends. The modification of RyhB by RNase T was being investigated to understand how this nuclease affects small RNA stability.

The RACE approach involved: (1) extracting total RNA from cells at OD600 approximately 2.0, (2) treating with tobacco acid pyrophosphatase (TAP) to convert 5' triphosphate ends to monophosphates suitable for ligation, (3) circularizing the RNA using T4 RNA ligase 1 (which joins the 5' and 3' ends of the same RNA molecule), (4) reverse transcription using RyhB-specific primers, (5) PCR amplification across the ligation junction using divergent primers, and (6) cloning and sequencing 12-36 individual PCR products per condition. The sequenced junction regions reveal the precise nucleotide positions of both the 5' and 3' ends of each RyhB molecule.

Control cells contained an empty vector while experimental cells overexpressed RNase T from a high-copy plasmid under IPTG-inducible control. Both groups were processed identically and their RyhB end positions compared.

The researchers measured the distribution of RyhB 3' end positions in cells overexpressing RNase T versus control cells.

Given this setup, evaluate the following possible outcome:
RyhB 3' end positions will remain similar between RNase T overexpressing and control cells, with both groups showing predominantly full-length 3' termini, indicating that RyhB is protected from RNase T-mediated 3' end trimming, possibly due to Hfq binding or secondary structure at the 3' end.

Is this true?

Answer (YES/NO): NO